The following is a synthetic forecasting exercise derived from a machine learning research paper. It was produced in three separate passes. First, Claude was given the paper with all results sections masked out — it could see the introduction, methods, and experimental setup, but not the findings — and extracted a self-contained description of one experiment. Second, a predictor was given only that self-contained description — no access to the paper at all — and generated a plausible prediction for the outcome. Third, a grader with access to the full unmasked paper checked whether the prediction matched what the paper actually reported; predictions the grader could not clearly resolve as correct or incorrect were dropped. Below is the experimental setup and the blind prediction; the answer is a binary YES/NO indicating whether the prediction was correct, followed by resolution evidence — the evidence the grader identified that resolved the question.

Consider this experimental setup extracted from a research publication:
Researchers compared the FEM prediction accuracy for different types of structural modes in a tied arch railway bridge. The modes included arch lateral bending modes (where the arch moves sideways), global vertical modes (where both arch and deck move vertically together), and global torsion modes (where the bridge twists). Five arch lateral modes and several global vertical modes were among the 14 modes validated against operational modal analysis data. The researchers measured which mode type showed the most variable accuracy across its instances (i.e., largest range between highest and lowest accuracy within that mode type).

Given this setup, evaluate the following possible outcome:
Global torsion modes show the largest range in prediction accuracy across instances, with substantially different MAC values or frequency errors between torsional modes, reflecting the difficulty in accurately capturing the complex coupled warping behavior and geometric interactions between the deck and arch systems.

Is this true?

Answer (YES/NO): NO